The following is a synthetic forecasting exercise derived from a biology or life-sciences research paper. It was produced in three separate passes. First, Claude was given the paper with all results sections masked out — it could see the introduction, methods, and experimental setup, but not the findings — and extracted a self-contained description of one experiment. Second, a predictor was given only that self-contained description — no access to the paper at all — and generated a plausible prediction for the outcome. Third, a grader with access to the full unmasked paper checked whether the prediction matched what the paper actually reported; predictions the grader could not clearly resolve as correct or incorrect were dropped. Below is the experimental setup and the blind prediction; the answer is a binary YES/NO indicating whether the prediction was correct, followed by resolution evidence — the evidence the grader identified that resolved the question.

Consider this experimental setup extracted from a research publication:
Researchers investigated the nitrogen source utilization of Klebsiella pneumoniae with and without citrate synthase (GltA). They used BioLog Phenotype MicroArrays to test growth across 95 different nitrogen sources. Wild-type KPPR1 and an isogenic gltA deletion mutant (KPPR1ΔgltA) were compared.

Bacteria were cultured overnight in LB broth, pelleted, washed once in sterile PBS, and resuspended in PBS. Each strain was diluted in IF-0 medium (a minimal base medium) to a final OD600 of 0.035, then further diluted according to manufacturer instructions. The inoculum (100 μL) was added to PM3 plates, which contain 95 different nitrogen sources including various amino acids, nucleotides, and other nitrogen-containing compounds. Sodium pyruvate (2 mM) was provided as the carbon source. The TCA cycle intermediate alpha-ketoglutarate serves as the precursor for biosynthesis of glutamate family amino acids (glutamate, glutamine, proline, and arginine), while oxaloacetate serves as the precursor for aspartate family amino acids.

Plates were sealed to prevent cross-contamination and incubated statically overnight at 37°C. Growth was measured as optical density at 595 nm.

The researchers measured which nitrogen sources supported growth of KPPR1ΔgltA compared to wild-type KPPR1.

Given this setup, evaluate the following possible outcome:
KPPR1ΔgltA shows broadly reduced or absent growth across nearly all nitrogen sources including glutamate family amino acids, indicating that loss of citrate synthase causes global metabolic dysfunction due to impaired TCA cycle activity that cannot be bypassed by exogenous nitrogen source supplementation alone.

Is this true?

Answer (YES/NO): NO